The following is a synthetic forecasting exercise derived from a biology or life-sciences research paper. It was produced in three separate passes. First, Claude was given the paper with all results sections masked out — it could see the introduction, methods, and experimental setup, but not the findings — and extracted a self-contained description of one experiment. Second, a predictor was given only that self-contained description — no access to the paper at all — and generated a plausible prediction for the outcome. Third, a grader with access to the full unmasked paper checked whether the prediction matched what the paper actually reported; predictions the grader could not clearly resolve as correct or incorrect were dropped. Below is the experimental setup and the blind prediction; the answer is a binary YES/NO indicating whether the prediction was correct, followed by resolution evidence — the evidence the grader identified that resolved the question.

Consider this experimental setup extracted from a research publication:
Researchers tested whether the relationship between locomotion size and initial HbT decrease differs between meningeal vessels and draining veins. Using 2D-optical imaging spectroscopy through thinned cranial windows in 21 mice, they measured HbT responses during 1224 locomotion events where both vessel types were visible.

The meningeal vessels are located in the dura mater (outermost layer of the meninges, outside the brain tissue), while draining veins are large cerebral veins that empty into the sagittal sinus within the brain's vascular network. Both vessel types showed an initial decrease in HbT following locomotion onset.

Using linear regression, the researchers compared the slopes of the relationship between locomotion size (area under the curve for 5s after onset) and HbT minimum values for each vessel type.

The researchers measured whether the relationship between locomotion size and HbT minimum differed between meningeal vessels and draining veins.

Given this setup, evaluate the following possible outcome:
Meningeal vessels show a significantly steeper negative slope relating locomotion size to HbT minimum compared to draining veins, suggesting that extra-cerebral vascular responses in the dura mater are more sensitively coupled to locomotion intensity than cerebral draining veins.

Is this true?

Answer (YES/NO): NO